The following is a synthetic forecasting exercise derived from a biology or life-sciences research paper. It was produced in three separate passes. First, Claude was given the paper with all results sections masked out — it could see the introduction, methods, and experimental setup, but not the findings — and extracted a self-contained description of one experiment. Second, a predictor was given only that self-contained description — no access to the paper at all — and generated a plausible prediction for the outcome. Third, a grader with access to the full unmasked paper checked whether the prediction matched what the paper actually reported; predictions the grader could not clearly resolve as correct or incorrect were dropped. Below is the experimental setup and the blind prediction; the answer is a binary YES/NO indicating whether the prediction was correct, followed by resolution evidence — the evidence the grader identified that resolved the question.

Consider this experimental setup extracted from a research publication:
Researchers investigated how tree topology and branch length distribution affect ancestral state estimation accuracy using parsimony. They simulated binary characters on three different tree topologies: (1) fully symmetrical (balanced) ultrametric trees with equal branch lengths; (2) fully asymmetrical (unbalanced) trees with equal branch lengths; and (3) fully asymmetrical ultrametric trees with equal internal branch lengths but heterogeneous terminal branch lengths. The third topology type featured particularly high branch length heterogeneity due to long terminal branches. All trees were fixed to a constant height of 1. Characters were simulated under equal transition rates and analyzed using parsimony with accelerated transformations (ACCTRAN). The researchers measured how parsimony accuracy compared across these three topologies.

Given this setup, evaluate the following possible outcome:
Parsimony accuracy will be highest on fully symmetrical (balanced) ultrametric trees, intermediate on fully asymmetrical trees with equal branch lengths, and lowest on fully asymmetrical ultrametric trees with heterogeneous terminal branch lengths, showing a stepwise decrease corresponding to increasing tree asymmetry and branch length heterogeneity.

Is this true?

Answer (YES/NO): NO